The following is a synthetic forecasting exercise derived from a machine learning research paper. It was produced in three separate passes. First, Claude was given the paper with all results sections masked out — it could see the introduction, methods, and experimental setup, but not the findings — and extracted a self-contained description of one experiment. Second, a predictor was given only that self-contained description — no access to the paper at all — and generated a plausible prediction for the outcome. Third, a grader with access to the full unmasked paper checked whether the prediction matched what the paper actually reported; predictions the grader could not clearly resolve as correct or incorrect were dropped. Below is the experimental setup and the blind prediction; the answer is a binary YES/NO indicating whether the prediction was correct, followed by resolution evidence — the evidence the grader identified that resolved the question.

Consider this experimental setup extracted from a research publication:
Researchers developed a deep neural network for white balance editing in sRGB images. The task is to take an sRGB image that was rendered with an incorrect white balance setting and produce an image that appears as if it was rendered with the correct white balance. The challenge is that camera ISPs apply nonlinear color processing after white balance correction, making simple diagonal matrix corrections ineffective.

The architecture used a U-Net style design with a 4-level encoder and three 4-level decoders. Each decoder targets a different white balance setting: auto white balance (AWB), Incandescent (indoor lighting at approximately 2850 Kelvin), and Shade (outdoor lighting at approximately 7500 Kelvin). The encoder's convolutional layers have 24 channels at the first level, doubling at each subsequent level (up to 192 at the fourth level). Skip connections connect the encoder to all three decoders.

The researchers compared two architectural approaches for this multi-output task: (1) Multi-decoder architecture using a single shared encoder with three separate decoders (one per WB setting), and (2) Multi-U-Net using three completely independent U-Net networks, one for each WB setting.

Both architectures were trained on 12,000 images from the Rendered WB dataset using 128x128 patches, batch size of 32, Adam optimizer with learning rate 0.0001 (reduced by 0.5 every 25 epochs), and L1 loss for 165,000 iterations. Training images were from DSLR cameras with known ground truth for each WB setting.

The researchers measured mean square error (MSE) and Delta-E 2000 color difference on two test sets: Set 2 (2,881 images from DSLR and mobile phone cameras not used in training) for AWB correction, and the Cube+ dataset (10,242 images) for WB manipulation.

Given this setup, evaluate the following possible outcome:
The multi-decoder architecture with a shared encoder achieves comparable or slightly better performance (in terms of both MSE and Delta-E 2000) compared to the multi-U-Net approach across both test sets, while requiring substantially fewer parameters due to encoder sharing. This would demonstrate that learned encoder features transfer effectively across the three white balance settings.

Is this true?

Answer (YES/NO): NO